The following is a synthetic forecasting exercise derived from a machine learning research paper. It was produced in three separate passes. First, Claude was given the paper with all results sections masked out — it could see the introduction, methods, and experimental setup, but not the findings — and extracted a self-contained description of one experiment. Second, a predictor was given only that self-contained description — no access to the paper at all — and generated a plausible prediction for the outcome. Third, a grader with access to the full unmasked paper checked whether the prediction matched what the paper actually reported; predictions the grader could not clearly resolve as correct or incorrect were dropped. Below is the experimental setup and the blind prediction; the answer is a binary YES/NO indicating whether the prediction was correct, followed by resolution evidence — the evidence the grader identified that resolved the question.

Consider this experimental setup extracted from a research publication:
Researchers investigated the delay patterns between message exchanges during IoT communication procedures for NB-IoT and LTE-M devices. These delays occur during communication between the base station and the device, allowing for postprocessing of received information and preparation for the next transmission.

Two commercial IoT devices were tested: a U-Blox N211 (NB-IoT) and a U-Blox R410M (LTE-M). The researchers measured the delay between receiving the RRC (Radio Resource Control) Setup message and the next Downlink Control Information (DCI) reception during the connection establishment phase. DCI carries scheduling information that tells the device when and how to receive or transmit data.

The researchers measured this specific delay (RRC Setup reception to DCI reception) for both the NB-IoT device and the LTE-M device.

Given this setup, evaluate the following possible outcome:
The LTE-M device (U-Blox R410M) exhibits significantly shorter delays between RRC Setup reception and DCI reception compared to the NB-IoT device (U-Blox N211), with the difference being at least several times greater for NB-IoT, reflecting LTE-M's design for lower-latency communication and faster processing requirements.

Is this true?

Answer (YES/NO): YES